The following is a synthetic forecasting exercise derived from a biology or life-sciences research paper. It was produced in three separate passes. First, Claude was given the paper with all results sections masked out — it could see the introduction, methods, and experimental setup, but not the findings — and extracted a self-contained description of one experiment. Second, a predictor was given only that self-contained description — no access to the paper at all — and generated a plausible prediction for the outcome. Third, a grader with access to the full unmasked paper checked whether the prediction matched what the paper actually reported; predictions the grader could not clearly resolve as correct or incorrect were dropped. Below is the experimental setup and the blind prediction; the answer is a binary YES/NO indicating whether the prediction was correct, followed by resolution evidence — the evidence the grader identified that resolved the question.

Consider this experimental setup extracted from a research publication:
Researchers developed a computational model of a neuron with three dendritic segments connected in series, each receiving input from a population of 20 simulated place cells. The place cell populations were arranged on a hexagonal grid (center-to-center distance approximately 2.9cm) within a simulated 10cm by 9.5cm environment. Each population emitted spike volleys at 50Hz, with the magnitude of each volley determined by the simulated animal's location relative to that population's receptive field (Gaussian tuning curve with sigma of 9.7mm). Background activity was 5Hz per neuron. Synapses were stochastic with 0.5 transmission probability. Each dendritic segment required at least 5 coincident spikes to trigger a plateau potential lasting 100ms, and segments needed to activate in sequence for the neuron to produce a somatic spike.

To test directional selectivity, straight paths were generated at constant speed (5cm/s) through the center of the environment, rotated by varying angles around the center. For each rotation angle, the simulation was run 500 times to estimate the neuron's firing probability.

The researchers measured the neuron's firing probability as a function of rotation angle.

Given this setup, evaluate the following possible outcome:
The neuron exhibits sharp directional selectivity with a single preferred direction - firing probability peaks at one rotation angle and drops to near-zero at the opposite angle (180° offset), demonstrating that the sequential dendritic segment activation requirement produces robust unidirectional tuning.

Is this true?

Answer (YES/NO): YES